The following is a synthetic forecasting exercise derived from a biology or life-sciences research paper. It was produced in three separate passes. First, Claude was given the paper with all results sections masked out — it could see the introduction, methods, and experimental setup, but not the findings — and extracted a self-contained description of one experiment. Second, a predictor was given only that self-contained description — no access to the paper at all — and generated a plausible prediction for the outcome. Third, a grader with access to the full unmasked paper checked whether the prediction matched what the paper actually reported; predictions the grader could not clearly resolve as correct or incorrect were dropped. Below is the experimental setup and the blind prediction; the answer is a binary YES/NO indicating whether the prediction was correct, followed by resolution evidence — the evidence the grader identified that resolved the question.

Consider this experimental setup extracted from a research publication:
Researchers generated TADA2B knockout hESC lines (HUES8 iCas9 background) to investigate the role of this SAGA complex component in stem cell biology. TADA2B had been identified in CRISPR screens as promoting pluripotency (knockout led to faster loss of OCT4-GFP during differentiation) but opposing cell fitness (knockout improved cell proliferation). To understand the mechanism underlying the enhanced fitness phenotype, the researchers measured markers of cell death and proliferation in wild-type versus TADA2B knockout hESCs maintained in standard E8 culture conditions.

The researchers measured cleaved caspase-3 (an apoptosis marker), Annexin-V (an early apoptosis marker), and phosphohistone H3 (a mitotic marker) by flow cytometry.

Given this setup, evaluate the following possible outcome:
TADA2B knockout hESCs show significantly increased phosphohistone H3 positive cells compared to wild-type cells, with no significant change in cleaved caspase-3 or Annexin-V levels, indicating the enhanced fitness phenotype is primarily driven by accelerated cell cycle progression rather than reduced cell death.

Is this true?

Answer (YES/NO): NO